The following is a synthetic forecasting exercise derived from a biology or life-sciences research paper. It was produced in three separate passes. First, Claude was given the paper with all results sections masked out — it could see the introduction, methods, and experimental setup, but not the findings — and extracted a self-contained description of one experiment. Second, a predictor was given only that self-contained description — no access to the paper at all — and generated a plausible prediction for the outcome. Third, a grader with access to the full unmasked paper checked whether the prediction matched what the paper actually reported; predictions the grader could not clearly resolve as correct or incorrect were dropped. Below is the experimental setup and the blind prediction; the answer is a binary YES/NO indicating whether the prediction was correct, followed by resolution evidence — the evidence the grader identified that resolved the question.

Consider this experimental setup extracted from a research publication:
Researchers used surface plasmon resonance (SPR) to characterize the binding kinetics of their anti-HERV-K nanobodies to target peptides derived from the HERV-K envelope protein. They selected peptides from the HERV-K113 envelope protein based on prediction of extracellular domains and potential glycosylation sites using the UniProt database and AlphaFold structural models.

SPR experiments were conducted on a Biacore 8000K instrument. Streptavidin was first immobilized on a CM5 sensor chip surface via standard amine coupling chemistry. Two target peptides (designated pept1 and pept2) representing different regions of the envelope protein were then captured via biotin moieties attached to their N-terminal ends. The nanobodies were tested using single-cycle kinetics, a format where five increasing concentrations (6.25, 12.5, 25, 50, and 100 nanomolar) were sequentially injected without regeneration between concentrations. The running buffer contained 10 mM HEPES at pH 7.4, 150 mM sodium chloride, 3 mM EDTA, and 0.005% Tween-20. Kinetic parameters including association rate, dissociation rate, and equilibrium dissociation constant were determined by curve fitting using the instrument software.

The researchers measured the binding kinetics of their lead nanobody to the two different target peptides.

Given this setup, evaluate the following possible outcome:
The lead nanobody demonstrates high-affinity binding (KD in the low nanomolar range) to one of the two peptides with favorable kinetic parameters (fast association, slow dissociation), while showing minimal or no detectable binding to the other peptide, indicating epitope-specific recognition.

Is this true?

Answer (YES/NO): NO